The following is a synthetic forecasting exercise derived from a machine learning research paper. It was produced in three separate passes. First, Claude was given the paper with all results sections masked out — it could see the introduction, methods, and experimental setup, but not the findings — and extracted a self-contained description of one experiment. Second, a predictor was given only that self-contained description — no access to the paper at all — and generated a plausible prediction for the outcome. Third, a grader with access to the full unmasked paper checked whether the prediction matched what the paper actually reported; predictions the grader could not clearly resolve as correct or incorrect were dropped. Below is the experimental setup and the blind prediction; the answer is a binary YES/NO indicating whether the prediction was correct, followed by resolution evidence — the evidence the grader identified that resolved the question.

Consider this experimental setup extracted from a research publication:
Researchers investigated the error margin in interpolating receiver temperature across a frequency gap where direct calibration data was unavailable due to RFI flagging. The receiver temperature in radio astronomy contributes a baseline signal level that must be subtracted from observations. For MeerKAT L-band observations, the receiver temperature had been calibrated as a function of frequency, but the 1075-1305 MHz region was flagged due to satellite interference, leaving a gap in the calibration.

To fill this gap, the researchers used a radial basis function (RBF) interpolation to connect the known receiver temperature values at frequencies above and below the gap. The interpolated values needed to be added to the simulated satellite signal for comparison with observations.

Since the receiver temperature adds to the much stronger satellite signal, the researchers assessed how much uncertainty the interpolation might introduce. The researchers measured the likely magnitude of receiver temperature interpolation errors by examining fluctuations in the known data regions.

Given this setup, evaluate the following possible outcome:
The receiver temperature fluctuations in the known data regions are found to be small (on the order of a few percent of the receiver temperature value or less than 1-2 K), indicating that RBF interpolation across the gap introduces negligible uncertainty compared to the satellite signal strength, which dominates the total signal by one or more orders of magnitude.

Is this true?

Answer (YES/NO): YES